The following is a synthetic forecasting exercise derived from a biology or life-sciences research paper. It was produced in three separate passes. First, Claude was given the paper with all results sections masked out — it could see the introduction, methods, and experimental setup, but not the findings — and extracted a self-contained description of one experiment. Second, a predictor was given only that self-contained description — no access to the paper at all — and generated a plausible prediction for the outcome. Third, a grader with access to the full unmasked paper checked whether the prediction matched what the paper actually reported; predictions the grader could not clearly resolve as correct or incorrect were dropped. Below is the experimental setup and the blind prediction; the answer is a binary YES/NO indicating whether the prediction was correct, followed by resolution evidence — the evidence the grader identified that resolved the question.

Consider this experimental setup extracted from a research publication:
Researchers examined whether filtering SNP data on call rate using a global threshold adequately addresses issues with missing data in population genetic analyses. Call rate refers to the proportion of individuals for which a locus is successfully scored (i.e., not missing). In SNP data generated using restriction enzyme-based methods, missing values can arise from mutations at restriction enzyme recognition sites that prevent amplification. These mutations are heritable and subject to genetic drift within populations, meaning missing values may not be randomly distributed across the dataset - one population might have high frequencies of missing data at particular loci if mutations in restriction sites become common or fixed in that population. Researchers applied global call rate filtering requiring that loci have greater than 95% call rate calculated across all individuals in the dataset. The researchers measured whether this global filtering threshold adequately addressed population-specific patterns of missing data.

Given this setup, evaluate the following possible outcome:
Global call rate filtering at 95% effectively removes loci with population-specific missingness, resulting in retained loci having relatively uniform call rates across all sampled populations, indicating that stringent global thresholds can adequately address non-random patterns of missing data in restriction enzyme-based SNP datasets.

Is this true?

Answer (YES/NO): NO